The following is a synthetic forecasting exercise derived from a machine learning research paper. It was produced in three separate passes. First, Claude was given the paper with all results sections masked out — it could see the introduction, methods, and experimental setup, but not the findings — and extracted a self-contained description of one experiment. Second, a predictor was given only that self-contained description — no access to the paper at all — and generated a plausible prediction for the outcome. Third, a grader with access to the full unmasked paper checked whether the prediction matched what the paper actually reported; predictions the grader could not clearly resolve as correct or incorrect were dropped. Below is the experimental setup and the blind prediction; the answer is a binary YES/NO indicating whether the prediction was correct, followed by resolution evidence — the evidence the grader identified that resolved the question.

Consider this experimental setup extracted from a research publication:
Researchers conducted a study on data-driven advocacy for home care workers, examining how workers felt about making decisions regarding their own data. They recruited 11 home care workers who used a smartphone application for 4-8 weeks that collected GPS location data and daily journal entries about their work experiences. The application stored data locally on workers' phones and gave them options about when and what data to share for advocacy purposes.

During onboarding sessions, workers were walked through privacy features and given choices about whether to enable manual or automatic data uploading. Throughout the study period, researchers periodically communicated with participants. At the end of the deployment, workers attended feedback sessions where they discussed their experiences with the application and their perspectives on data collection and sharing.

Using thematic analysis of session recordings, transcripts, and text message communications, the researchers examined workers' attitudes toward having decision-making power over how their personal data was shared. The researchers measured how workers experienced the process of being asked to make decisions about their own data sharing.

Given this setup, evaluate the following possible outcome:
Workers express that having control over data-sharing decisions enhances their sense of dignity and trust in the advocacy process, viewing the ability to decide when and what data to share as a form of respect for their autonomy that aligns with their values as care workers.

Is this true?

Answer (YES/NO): NO